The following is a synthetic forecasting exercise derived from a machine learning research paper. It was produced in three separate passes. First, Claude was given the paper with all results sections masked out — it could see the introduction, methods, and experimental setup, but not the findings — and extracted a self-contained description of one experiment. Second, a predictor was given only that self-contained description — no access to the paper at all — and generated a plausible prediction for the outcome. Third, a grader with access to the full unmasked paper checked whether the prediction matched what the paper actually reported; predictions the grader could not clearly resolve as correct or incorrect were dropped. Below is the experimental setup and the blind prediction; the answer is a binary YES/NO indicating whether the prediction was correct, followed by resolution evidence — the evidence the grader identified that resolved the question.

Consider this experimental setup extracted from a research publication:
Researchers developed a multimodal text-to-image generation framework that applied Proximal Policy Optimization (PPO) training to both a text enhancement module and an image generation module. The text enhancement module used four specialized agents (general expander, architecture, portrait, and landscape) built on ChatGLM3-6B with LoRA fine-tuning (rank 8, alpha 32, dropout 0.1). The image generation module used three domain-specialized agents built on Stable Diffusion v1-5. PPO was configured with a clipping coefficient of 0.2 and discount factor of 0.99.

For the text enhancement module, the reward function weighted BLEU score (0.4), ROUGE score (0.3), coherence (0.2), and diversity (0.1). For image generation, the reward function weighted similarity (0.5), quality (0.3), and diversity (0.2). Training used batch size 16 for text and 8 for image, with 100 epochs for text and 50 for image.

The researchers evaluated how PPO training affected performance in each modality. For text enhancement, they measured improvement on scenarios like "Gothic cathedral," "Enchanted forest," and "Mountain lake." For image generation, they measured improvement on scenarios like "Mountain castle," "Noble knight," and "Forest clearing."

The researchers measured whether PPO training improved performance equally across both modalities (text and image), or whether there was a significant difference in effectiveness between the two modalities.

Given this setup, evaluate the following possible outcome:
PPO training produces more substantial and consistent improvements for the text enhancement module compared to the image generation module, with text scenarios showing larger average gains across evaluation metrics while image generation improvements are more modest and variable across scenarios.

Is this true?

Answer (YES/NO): NO